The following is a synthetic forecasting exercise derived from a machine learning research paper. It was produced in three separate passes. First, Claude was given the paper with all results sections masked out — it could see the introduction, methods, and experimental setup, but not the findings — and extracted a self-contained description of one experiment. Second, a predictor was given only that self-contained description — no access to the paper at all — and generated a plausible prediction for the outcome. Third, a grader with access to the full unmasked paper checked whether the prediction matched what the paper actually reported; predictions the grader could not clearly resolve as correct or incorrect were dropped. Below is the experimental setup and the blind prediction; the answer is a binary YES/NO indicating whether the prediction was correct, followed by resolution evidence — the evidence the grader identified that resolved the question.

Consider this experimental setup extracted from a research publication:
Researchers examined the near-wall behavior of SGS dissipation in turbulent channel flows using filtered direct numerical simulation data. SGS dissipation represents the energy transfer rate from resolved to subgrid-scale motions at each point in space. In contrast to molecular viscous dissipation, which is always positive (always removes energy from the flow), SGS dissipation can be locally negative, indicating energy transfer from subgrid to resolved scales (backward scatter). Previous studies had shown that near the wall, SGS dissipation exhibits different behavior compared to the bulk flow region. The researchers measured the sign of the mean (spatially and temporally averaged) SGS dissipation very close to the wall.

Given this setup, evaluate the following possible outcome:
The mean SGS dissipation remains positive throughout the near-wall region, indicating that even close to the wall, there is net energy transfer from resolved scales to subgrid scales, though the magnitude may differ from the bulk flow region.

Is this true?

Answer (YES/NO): NO